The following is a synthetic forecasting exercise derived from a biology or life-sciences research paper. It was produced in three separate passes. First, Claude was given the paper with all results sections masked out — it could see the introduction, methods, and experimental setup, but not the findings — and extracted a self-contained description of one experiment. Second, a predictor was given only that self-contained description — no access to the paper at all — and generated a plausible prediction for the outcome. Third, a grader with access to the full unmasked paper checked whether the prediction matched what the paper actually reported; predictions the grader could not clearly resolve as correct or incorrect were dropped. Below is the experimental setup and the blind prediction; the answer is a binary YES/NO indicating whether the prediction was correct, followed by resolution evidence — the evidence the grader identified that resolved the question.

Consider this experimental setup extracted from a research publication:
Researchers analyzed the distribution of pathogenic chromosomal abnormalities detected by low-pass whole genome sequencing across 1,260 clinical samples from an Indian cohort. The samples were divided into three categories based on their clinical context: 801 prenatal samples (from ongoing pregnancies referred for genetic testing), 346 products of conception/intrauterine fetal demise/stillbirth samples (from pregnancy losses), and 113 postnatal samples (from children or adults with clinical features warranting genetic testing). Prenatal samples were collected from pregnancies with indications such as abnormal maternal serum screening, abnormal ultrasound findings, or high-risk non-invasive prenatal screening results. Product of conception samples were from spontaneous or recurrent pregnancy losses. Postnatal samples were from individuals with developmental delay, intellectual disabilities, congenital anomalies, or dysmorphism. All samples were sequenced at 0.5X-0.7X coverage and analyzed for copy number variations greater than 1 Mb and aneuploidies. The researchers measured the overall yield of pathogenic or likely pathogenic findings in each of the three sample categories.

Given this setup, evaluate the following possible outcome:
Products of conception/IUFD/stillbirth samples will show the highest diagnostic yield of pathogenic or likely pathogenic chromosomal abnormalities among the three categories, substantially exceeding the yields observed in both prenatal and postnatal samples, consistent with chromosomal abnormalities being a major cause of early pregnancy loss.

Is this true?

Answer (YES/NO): YES